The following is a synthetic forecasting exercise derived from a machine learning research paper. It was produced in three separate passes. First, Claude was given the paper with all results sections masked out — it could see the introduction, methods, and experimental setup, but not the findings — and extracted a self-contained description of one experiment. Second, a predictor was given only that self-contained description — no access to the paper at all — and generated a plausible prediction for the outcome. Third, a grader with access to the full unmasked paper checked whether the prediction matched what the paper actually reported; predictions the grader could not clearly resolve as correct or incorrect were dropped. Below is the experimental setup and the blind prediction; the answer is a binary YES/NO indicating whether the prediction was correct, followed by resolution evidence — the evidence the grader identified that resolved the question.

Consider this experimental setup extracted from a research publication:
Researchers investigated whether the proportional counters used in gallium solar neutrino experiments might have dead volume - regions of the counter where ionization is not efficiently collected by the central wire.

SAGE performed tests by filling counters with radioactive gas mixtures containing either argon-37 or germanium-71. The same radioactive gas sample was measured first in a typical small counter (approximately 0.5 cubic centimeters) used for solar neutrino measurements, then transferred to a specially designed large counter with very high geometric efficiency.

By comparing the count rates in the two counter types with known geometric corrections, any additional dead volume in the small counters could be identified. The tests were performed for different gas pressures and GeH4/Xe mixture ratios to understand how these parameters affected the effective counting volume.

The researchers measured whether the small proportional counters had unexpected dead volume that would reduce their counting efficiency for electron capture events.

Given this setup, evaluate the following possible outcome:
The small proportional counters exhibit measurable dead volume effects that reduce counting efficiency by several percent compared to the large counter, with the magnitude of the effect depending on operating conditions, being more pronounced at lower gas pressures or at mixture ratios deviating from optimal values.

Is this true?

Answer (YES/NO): NO